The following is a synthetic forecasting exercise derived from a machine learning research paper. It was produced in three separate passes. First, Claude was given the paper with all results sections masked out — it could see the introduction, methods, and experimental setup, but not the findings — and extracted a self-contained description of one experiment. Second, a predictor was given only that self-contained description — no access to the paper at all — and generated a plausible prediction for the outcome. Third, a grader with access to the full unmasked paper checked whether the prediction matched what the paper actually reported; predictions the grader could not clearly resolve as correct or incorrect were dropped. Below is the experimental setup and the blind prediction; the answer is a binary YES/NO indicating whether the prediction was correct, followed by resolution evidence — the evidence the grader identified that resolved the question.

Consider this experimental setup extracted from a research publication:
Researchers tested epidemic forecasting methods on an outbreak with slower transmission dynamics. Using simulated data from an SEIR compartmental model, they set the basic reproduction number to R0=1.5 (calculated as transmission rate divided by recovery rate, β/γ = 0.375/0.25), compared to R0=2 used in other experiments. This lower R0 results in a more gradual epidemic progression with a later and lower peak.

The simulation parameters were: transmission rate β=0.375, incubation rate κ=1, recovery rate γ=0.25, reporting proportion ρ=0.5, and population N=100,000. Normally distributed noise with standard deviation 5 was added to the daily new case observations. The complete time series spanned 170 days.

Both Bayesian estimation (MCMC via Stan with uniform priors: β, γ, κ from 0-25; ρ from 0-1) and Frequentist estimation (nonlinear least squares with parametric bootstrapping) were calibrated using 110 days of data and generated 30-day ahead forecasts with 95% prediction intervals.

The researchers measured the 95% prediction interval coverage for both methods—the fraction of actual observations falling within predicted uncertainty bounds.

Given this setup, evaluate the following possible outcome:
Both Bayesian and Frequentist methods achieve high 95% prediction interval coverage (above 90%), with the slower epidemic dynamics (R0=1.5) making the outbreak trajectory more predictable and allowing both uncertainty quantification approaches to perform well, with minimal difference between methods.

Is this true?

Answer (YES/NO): NO